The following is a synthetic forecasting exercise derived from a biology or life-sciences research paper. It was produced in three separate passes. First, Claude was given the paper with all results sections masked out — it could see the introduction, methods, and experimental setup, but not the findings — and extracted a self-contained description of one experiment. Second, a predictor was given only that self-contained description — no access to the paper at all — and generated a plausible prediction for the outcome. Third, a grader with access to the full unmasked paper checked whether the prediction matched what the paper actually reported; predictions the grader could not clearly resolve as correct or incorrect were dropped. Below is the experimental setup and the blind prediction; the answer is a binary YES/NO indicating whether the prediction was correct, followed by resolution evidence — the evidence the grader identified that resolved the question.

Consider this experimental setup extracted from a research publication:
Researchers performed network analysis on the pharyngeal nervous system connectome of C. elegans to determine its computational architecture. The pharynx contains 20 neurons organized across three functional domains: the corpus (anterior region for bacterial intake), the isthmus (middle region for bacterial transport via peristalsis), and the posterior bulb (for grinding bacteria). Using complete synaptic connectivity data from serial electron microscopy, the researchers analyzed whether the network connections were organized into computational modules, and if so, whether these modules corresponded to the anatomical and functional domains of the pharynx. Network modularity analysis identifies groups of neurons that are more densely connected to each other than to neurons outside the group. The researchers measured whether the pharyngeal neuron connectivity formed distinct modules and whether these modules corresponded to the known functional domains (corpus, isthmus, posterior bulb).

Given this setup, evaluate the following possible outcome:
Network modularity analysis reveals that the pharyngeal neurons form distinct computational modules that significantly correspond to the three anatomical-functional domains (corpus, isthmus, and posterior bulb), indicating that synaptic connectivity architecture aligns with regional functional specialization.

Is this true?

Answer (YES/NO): YES